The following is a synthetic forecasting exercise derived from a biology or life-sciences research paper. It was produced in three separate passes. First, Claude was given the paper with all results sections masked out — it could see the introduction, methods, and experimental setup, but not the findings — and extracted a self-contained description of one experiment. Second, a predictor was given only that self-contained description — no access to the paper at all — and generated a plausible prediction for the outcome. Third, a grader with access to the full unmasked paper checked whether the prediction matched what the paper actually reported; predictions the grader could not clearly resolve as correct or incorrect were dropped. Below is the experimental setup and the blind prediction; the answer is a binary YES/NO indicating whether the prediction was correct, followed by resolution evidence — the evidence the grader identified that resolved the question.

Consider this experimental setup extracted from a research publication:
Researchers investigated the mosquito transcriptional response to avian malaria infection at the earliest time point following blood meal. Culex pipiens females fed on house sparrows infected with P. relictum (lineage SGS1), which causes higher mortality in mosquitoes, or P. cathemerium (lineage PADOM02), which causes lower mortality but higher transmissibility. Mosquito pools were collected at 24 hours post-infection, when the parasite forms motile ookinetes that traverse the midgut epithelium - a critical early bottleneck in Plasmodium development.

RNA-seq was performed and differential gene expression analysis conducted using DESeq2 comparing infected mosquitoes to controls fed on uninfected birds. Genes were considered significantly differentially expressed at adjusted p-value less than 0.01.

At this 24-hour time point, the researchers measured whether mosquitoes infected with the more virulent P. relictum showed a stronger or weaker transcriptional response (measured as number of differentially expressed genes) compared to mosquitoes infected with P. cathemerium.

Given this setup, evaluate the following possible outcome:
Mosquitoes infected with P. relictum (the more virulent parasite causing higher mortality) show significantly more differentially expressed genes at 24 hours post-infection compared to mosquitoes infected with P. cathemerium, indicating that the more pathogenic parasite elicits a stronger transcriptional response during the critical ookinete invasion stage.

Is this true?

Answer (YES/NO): YES